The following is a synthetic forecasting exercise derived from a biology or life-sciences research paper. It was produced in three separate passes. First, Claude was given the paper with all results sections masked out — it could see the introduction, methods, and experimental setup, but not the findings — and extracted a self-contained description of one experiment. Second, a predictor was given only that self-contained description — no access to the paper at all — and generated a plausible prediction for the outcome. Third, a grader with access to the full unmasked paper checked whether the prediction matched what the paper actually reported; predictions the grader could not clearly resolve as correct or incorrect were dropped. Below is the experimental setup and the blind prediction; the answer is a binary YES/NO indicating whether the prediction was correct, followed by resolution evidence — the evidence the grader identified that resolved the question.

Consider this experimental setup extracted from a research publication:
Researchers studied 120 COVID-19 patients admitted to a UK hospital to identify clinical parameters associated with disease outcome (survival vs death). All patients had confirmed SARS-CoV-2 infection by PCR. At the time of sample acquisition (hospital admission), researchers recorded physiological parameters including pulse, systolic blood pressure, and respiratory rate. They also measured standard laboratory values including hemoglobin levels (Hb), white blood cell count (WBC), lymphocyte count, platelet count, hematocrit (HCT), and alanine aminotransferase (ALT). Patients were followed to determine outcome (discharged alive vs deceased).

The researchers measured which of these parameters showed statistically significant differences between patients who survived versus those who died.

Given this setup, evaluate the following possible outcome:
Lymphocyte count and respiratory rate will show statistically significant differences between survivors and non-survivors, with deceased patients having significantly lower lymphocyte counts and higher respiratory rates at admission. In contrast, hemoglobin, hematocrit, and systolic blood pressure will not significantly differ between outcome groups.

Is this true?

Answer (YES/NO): NO